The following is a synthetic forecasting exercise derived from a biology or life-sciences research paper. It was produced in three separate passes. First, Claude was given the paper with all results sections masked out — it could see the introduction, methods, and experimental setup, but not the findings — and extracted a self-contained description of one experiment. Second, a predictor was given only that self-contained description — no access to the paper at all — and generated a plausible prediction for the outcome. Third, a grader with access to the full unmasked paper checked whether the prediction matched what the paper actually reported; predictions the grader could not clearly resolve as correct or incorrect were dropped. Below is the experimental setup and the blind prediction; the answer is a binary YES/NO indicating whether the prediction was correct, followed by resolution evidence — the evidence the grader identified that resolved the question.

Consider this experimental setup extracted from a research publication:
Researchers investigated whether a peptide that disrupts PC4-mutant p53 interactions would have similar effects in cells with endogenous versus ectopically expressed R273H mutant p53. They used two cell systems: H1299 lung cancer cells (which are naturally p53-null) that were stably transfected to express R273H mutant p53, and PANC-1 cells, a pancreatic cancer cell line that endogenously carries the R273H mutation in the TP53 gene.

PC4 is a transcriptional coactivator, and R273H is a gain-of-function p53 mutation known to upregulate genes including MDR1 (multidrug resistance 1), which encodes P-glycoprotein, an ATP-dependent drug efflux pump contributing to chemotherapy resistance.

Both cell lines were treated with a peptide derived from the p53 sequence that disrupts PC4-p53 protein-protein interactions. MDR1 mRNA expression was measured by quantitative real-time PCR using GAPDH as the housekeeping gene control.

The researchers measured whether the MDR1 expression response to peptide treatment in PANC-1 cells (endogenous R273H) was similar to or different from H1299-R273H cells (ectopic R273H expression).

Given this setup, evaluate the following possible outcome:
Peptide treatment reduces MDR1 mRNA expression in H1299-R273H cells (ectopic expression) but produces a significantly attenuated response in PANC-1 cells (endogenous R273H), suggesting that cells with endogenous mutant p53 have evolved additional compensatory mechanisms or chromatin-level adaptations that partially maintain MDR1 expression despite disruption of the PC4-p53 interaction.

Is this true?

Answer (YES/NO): YES